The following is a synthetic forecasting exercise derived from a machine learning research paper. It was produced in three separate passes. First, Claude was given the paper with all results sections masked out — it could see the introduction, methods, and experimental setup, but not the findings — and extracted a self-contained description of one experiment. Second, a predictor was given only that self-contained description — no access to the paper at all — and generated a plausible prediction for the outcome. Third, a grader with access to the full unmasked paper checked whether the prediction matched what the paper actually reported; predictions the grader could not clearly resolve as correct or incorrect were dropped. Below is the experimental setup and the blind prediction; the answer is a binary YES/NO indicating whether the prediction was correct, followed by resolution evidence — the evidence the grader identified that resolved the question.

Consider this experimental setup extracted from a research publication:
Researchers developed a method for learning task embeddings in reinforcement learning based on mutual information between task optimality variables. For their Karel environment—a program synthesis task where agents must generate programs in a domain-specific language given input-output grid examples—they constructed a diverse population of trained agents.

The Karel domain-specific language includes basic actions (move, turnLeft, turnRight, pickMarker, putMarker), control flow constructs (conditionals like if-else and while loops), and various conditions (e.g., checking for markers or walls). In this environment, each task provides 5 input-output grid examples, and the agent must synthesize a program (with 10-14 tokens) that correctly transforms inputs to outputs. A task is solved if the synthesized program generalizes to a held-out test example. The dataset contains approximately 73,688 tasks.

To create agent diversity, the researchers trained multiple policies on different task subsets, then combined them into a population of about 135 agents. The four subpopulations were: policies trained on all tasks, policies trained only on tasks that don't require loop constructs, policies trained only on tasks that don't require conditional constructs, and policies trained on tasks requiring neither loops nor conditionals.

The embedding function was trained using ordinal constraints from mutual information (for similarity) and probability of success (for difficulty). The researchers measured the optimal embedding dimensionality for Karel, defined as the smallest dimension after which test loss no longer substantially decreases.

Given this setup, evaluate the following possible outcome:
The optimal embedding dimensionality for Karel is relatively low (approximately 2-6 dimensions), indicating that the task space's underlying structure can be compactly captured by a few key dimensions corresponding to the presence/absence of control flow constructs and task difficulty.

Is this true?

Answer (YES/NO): YES